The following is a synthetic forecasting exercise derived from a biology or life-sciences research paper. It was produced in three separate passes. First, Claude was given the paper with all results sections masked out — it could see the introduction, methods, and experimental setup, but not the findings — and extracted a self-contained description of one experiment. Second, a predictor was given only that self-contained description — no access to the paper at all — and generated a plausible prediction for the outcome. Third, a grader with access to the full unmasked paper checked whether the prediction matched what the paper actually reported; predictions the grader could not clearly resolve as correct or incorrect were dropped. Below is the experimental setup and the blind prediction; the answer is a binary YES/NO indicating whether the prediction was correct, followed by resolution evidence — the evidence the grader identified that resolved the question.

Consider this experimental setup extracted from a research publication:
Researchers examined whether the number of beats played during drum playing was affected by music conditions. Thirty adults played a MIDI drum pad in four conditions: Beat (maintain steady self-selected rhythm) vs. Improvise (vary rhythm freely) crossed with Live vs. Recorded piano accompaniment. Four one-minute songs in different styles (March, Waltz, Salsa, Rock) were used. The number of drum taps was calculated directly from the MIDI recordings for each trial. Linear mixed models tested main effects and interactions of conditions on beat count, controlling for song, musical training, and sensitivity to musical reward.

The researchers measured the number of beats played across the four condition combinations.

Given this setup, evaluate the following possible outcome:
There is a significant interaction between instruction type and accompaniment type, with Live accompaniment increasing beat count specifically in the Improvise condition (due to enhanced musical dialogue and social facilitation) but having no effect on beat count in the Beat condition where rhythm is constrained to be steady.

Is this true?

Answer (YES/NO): NO